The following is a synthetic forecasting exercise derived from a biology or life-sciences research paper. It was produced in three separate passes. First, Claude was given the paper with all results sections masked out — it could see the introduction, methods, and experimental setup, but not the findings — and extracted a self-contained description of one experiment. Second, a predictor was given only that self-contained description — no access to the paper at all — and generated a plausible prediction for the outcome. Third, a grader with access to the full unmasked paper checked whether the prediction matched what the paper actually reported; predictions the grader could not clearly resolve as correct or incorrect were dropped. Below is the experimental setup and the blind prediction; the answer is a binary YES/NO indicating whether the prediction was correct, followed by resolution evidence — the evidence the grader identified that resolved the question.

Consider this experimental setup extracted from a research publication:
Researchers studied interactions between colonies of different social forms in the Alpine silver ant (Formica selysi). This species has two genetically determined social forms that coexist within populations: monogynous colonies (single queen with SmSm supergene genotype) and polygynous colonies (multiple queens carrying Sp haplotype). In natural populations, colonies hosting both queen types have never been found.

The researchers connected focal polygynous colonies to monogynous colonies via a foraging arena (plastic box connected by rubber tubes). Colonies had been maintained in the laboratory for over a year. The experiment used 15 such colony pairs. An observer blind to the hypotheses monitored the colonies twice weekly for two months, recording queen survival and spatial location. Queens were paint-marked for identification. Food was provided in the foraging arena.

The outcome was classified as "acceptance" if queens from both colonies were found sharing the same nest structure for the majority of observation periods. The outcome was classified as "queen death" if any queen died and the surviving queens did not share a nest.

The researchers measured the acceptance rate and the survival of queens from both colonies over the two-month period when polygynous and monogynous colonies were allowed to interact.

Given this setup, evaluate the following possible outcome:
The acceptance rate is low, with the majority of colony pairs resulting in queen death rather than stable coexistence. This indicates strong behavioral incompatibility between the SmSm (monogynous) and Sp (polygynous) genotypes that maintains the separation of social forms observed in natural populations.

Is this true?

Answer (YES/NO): YES